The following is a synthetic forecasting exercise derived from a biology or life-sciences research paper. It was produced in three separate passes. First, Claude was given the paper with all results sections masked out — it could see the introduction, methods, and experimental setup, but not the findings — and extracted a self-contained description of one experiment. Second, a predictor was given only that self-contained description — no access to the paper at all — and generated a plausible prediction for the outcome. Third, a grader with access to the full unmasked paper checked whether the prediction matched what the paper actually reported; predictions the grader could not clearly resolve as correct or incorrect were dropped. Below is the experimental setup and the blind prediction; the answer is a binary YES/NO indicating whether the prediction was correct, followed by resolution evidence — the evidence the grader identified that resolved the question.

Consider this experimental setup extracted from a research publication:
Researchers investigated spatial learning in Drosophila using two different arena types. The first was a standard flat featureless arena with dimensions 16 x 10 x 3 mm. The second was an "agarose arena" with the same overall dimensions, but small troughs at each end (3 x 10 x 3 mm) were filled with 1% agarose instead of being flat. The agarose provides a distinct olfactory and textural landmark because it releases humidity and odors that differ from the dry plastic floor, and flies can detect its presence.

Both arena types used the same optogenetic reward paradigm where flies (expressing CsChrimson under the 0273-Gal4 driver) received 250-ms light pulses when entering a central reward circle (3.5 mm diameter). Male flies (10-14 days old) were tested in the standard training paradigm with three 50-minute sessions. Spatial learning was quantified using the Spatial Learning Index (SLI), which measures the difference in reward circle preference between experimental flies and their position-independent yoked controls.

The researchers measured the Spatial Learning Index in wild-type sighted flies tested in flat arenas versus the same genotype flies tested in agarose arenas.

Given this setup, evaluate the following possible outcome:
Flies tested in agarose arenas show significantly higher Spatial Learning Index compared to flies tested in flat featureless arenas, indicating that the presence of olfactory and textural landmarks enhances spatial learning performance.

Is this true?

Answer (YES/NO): YES